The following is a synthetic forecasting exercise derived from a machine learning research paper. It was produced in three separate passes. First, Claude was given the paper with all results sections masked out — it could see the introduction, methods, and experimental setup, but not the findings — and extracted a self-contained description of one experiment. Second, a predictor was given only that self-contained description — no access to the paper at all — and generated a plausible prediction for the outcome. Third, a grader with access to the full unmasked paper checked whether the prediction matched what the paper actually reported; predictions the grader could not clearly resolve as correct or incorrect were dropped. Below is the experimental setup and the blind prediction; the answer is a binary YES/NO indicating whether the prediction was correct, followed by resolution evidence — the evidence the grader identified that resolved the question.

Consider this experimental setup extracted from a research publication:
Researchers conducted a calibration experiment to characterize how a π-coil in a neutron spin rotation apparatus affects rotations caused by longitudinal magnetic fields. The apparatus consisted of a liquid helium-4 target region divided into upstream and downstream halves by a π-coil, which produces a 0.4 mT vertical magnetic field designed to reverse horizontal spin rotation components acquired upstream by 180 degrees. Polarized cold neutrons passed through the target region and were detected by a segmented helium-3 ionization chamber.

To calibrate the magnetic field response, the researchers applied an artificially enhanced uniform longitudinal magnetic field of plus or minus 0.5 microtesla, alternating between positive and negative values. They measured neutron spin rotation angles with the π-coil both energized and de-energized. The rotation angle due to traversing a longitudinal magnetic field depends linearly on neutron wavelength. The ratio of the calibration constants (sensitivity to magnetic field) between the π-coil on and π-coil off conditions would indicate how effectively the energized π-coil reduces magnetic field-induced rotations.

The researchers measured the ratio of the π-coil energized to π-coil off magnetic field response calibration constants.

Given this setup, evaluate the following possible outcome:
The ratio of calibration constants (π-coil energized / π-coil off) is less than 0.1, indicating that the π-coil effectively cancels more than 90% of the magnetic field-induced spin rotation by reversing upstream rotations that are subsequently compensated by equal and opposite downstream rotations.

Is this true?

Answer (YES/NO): NO